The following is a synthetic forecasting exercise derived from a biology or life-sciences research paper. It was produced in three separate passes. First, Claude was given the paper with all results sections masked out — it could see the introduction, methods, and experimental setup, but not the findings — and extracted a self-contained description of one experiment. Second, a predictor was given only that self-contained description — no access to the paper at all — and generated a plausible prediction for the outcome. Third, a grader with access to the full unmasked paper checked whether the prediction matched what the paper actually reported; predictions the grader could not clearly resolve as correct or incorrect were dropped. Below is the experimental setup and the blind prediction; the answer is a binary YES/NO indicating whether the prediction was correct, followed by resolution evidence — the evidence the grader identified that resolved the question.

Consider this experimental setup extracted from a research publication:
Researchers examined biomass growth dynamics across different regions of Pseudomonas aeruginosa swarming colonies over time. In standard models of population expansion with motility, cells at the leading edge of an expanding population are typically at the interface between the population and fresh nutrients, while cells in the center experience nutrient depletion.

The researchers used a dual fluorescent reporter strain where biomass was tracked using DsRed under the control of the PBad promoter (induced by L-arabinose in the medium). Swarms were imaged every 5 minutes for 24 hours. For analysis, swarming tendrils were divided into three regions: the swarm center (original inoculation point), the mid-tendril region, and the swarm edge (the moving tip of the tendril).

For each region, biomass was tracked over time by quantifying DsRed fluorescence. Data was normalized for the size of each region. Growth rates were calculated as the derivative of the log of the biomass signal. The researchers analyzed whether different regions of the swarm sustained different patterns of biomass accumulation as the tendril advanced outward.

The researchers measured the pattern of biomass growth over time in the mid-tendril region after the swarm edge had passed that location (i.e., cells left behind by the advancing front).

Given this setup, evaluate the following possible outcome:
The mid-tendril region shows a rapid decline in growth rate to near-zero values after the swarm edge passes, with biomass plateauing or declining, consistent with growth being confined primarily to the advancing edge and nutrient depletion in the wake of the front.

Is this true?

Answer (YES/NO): NO